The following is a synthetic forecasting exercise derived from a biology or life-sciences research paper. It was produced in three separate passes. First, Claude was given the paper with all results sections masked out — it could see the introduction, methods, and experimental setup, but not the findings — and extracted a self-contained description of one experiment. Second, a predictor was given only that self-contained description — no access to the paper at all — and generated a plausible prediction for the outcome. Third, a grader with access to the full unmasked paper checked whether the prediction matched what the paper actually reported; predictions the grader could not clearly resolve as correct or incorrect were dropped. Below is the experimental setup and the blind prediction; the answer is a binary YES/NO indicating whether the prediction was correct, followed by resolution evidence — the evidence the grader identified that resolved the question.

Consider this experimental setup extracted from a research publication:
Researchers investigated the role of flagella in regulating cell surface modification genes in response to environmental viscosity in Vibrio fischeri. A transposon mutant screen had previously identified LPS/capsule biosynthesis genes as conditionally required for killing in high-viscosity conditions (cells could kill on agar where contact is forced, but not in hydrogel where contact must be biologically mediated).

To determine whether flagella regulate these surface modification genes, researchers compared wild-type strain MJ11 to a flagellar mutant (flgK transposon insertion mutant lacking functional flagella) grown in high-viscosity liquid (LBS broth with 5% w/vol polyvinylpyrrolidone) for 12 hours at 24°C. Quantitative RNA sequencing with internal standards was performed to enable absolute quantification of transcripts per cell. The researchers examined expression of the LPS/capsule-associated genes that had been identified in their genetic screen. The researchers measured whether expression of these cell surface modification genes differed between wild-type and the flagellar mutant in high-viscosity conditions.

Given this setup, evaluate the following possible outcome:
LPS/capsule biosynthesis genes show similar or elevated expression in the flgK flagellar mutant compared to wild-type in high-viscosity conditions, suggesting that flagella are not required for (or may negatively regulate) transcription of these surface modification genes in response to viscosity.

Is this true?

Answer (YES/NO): NO